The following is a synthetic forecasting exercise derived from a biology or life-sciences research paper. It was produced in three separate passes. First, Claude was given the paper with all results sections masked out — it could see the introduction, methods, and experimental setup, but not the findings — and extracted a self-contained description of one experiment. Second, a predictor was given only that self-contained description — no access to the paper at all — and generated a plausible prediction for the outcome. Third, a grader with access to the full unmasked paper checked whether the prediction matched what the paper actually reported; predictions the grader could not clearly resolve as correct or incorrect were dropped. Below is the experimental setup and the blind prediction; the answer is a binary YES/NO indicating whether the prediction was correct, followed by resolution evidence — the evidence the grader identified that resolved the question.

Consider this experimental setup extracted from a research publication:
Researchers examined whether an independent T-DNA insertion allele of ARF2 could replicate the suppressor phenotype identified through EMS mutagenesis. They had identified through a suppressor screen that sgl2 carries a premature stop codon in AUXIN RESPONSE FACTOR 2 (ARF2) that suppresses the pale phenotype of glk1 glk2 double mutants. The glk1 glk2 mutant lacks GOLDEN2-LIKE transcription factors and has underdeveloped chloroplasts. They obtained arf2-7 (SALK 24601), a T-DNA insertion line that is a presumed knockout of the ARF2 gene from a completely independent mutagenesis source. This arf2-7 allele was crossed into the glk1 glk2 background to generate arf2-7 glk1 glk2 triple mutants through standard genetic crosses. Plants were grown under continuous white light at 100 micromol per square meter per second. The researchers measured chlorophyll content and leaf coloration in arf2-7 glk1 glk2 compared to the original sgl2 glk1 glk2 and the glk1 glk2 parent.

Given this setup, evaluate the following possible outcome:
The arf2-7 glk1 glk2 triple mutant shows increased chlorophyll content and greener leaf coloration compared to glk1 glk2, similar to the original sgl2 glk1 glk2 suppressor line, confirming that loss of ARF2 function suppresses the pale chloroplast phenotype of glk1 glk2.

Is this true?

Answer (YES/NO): YES